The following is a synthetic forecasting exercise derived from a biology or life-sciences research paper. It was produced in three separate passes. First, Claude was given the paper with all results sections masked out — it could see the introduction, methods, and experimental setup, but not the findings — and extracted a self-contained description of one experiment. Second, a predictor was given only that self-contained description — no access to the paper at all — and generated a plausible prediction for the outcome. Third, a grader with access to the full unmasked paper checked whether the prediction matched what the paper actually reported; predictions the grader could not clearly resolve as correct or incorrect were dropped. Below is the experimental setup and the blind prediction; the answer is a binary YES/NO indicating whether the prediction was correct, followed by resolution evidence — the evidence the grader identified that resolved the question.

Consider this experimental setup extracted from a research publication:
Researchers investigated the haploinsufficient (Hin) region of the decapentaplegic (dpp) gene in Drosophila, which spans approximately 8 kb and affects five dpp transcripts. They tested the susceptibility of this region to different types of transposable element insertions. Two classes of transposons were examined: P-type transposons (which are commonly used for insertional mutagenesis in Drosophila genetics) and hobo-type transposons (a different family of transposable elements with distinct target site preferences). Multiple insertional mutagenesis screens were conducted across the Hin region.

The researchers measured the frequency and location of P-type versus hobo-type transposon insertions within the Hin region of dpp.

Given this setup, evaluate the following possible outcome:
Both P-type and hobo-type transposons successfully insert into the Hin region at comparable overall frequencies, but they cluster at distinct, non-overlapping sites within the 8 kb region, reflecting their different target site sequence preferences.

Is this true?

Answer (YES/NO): NO